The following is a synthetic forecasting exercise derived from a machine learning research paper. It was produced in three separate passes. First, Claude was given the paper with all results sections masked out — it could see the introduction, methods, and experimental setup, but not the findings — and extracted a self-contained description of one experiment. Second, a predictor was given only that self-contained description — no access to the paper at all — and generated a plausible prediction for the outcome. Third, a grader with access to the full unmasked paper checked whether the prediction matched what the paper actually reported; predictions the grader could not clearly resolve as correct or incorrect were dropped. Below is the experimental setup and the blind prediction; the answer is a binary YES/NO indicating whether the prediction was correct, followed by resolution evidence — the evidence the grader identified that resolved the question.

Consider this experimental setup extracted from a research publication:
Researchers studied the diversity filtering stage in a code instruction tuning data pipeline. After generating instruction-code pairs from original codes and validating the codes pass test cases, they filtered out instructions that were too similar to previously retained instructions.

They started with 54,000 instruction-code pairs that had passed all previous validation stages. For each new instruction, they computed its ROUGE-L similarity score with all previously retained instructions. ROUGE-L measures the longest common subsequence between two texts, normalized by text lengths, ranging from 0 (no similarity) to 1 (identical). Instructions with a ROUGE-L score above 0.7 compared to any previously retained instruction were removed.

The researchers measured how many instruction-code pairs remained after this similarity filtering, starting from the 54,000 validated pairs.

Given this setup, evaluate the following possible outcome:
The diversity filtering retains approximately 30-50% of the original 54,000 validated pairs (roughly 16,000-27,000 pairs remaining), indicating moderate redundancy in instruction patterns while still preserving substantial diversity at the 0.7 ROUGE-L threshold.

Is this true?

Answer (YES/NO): NO